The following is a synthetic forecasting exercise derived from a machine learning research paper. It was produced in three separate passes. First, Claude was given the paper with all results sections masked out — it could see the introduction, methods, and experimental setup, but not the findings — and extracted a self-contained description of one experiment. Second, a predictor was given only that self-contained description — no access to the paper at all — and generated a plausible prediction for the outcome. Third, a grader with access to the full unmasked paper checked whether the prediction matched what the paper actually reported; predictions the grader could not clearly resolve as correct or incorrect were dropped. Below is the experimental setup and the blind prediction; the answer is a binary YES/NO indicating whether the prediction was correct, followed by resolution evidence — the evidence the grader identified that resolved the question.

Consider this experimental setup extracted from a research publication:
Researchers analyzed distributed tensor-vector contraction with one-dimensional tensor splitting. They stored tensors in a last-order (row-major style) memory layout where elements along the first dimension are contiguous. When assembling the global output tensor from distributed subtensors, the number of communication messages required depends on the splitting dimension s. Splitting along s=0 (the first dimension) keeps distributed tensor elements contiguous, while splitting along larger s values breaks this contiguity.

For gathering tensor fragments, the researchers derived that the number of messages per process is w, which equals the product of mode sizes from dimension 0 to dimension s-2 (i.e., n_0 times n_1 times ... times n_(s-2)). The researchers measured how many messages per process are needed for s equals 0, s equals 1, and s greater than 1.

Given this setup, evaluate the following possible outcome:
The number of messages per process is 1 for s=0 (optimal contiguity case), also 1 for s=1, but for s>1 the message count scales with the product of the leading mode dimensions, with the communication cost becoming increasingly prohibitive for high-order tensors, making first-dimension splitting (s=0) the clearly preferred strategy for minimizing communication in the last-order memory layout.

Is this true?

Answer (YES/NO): NO